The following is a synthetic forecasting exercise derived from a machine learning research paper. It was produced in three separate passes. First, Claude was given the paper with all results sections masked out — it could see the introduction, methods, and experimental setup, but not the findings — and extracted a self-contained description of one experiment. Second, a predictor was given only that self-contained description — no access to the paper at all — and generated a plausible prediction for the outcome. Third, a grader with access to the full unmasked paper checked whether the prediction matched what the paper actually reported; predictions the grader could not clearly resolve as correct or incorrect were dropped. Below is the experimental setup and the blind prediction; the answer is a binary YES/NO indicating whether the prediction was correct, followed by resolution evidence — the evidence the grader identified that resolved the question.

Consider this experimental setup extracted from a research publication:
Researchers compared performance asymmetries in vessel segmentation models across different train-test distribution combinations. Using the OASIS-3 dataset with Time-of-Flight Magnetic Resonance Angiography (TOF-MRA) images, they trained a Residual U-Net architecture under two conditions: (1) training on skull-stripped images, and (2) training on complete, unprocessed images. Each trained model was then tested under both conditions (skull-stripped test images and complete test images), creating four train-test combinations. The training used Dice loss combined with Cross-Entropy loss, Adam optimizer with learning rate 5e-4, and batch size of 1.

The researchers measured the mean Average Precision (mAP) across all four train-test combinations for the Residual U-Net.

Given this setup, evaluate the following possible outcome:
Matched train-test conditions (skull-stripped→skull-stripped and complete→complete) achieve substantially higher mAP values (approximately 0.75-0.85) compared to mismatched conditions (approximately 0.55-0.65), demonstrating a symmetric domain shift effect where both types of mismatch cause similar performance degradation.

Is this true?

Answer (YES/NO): NO